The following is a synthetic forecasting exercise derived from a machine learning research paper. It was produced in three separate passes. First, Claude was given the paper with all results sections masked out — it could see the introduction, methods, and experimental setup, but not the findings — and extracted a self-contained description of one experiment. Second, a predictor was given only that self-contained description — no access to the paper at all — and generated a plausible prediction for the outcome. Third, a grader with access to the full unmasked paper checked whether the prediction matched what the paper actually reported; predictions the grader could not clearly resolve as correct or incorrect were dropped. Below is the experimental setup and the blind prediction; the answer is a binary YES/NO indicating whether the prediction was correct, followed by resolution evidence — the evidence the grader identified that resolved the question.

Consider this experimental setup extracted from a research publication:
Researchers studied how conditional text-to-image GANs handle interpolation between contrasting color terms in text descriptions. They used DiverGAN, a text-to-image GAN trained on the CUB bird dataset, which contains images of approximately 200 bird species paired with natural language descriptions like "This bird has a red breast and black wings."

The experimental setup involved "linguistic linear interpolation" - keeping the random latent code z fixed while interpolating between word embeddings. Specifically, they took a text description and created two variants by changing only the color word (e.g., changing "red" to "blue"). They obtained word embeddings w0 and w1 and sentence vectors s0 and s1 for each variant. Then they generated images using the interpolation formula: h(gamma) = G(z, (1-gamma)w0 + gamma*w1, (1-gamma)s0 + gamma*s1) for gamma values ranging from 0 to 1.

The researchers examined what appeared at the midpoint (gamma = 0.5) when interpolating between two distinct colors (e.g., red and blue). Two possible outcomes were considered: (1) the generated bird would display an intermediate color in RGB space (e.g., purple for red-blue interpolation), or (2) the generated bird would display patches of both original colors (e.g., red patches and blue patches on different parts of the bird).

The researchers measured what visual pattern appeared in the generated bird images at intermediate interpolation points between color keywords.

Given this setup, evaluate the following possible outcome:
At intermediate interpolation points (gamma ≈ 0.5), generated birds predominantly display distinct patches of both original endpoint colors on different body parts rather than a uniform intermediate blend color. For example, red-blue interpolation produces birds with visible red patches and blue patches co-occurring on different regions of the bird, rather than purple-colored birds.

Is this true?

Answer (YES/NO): YES